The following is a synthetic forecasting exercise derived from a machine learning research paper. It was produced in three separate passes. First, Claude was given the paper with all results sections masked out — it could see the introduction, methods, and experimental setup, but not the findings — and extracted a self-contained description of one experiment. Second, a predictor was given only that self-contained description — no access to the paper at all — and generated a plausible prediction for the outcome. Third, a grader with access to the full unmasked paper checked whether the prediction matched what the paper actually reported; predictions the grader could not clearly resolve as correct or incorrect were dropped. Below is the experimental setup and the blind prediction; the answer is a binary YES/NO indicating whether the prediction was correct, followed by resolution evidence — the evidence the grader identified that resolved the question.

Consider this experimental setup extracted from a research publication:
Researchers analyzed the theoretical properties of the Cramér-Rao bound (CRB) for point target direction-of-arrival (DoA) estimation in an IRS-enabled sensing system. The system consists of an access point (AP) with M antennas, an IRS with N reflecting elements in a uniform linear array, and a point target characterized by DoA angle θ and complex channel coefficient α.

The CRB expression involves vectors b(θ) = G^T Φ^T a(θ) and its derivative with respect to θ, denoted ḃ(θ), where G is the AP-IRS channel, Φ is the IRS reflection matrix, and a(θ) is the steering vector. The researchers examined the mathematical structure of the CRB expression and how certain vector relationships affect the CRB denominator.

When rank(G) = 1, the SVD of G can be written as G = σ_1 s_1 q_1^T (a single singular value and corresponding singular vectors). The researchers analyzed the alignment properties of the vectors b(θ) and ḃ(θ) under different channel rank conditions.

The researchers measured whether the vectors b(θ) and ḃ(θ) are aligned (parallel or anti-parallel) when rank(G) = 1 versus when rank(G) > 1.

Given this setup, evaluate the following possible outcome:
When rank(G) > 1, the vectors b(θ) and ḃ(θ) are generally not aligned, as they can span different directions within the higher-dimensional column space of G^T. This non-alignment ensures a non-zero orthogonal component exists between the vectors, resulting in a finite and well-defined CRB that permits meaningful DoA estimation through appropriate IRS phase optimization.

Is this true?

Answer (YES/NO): YES